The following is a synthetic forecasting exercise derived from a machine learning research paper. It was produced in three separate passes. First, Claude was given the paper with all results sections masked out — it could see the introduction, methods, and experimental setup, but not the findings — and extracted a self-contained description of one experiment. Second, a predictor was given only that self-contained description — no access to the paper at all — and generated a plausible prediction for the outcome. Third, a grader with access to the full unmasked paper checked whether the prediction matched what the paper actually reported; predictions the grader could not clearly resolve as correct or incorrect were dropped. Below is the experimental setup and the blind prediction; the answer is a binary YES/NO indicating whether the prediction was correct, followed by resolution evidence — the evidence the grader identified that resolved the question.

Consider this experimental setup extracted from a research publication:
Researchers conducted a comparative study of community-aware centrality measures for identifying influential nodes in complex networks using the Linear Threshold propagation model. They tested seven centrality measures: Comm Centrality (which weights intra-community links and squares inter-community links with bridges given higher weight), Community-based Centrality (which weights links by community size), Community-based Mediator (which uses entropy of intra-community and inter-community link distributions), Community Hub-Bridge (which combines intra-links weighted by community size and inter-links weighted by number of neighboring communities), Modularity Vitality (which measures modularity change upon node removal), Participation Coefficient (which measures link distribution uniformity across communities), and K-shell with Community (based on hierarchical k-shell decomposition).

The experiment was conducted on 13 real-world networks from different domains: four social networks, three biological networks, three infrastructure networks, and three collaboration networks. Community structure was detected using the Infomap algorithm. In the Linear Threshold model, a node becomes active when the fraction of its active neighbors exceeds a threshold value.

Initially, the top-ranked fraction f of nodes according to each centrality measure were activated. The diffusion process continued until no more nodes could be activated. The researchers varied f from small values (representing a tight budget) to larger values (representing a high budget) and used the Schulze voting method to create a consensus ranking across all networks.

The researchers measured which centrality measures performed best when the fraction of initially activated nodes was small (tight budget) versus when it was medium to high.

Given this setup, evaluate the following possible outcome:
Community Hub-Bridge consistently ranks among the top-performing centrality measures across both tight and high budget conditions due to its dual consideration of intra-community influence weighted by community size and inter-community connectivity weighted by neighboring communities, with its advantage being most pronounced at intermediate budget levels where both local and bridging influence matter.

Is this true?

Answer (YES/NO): NO